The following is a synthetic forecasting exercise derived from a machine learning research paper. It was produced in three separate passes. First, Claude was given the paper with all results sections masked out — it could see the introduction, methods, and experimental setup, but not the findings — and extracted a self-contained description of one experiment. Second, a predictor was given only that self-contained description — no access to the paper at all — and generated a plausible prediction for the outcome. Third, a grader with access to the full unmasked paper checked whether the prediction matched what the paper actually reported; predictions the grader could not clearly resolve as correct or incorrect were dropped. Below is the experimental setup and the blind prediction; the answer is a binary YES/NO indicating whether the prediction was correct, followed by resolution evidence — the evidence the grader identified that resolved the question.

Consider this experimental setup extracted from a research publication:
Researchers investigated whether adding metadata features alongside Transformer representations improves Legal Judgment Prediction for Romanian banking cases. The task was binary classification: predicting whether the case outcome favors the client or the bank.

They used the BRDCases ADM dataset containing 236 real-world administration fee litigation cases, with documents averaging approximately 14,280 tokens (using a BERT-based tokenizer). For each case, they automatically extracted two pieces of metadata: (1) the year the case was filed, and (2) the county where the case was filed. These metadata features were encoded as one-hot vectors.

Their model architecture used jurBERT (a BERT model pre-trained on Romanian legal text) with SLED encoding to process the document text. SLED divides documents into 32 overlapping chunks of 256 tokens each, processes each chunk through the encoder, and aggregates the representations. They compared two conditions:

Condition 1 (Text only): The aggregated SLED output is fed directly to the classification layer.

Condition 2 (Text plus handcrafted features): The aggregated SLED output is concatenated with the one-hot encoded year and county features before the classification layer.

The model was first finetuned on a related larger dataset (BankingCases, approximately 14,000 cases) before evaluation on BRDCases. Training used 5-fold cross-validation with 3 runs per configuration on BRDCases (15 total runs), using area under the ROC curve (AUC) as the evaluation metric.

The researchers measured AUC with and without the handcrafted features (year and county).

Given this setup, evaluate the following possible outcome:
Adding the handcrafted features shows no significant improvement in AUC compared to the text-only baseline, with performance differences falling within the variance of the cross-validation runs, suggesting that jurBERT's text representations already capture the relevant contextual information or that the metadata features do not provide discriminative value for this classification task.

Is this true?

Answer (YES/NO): NO